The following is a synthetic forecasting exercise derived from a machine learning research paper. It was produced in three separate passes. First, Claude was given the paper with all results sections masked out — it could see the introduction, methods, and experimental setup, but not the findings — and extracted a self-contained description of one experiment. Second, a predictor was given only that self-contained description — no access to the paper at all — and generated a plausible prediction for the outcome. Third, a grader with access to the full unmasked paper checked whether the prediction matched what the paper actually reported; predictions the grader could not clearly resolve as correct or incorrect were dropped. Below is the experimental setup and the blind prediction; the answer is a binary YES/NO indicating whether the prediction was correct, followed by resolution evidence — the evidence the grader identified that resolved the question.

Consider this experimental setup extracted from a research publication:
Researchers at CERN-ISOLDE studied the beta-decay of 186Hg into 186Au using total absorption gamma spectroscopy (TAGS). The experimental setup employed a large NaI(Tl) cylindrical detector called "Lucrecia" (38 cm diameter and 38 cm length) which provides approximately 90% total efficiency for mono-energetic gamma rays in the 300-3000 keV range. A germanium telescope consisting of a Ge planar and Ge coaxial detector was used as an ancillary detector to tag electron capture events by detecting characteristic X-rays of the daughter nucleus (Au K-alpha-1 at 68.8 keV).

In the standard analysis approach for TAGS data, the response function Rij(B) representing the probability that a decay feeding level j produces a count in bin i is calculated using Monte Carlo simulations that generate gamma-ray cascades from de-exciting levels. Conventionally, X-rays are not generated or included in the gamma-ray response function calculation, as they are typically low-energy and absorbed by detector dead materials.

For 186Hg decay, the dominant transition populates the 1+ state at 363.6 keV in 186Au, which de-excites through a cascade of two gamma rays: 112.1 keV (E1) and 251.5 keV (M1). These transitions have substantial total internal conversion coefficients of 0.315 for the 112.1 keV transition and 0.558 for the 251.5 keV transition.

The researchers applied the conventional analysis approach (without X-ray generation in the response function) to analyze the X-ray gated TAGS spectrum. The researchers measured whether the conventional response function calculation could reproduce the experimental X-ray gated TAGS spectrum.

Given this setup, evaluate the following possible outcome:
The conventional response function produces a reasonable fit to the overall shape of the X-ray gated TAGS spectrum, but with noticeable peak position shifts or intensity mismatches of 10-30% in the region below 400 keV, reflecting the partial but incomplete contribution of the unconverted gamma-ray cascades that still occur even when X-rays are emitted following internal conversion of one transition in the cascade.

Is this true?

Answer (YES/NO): NO